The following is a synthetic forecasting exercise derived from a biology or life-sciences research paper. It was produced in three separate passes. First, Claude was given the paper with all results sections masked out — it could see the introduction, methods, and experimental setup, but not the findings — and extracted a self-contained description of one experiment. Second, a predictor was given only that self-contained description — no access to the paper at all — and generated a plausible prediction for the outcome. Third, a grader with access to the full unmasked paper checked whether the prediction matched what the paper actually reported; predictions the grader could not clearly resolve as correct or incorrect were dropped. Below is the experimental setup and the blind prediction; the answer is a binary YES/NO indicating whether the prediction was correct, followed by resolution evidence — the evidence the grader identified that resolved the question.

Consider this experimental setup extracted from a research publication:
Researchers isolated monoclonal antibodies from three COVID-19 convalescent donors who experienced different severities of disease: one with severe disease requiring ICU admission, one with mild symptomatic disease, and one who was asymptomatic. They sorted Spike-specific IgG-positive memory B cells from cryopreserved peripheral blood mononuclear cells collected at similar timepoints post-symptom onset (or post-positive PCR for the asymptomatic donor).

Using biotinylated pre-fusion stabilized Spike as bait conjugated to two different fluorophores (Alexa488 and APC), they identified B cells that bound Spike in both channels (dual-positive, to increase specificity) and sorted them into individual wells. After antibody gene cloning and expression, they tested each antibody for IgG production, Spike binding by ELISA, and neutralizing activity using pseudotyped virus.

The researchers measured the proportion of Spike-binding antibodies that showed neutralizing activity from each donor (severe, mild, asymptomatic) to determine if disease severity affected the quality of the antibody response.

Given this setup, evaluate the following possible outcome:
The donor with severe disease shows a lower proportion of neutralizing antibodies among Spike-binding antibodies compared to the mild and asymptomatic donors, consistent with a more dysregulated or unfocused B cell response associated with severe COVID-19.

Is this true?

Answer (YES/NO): YES